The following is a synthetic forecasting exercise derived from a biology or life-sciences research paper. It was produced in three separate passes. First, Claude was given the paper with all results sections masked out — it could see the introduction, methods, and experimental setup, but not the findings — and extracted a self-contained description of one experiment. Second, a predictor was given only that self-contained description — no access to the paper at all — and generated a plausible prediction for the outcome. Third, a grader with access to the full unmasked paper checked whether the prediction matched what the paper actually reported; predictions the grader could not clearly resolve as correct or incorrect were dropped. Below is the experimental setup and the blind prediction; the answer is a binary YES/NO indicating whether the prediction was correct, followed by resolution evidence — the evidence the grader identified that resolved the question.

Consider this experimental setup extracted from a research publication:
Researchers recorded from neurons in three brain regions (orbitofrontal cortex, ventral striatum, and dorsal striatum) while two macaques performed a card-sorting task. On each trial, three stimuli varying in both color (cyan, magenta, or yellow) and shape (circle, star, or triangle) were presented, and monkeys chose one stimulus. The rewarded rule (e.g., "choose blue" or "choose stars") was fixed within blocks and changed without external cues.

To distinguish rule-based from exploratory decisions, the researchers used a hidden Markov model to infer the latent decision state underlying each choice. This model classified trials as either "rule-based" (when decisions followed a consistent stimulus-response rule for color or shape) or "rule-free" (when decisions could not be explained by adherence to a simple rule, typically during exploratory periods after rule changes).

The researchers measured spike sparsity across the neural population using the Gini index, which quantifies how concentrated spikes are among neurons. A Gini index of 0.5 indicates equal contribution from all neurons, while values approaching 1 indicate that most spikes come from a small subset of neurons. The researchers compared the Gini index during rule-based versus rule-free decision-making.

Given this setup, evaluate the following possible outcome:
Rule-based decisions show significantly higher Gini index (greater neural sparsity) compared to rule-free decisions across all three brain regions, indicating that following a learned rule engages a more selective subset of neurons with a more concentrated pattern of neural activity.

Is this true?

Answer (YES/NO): NO